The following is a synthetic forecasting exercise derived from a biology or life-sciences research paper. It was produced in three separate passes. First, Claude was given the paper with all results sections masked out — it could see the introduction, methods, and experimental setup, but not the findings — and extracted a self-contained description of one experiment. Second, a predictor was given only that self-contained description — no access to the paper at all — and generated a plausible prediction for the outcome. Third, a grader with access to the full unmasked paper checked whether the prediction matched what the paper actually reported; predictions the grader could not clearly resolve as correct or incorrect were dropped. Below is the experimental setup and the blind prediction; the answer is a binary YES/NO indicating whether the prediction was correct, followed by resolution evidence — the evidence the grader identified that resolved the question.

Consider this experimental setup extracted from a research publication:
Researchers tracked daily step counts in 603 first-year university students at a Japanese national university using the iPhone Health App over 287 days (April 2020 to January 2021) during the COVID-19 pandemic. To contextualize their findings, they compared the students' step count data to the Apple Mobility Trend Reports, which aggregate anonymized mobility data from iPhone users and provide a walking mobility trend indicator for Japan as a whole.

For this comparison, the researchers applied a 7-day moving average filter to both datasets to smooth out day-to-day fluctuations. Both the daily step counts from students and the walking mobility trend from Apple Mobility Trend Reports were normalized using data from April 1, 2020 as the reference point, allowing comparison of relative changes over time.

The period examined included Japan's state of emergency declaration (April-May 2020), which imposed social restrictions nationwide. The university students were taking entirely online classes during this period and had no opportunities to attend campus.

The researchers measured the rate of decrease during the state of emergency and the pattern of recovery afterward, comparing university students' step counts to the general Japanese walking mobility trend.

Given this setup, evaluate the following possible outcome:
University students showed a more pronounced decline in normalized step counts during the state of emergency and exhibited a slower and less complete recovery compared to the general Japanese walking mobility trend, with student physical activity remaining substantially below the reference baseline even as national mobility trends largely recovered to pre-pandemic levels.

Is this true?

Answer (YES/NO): YES